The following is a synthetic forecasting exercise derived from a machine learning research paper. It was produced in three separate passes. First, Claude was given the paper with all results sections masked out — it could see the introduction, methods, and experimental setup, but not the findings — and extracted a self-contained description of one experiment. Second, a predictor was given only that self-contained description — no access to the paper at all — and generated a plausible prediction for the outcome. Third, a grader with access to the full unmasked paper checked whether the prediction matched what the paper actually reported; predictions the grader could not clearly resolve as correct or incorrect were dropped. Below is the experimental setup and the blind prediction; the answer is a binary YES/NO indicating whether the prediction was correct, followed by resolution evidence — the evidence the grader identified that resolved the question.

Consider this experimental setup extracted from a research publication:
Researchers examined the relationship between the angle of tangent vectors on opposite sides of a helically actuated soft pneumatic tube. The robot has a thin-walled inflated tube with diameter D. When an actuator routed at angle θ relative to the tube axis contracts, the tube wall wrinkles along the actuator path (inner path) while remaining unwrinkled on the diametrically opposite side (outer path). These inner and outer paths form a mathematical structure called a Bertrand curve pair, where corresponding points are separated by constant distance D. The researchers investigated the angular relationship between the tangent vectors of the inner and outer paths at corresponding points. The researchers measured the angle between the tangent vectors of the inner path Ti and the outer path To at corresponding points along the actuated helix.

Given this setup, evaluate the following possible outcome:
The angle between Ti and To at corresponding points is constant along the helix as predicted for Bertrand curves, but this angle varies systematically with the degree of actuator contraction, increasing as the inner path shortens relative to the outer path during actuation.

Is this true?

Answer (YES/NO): NO